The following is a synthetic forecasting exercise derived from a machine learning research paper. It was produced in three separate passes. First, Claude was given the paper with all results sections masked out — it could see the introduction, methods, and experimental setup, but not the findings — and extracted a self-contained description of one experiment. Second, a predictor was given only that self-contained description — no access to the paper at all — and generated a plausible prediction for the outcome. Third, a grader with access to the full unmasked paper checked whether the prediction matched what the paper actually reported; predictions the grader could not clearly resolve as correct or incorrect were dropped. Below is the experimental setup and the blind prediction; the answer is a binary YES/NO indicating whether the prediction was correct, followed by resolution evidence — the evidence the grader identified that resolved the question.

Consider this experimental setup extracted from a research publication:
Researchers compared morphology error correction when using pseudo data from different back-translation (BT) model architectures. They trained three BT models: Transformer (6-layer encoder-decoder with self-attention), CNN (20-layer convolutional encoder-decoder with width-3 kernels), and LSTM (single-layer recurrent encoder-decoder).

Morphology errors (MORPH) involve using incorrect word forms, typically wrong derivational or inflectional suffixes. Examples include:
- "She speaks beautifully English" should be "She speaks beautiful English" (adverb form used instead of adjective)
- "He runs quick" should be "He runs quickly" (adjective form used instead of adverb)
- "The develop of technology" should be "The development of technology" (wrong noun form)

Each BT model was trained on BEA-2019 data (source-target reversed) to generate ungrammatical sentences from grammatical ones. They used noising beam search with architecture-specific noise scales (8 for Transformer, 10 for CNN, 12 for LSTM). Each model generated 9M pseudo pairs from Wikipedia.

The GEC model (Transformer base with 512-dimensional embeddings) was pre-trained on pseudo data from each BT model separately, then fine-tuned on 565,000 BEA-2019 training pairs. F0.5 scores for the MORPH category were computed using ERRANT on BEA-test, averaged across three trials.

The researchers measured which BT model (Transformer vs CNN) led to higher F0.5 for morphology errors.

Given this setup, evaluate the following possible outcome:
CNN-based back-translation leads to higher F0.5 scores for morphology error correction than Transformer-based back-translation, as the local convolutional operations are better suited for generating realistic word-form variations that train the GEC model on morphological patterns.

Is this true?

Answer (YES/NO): YES